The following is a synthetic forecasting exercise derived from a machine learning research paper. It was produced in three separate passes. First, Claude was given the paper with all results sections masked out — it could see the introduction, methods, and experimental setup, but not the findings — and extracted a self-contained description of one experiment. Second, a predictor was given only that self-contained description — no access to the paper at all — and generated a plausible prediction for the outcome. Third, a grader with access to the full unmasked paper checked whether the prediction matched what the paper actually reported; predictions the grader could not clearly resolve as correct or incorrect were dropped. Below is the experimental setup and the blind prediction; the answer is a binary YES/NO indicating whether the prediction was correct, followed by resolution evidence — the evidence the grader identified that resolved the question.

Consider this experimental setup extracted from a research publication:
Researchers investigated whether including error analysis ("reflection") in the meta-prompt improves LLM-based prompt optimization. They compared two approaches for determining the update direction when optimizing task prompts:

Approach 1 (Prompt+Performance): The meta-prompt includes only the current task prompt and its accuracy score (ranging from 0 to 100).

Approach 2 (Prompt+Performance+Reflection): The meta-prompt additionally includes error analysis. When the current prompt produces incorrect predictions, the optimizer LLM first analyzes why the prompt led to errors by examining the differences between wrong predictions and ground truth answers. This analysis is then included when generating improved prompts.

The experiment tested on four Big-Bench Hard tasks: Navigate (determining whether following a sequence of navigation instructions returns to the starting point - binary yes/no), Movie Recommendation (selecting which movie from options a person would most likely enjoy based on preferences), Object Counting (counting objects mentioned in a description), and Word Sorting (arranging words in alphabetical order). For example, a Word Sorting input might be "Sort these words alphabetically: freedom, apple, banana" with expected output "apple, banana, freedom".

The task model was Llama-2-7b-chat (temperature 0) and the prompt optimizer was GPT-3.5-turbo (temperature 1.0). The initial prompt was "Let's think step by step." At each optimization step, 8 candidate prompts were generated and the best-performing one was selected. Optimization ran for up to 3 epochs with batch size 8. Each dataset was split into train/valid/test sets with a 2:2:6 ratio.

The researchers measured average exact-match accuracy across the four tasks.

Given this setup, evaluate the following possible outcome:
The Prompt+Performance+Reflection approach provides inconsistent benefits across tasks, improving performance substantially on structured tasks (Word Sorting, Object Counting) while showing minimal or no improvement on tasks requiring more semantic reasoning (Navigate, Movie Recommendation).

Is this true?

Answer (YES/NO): NO